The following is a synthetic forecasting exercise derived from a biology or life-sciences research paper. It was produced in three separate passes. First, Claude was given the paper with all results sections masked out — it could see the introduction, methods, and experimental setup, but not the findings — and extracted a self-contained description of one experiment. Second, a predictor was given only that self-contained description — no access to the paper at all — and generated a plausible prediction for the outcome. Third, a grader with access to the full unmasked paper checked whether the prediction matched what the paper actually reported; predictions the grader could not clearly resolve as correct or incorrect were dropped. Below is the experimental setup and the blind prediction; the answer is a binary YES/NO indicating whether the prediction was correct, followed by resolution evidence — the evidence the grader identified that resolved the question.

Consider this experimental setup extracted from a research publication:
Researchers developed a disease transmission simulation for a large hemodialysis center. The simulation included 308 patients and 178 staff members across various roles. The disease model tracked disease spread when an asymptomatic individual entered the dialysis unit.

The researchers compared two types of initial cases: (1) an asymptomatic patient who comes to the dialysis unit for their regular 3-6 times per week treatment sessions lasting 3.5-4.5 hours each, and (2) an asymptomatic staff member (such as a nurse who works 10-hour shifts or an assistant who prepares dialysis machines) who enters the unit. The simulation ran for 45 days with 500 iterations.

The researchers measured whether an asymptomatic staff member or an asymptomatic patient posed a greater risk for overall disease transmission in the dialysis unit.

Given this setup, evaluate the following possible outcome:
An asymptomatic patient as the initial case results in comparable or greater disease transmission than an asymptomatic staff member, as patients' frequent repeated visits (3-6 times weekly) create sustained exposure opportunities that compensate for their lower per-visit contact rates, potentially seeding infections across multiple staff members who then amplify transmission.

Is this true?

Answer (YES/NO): NO